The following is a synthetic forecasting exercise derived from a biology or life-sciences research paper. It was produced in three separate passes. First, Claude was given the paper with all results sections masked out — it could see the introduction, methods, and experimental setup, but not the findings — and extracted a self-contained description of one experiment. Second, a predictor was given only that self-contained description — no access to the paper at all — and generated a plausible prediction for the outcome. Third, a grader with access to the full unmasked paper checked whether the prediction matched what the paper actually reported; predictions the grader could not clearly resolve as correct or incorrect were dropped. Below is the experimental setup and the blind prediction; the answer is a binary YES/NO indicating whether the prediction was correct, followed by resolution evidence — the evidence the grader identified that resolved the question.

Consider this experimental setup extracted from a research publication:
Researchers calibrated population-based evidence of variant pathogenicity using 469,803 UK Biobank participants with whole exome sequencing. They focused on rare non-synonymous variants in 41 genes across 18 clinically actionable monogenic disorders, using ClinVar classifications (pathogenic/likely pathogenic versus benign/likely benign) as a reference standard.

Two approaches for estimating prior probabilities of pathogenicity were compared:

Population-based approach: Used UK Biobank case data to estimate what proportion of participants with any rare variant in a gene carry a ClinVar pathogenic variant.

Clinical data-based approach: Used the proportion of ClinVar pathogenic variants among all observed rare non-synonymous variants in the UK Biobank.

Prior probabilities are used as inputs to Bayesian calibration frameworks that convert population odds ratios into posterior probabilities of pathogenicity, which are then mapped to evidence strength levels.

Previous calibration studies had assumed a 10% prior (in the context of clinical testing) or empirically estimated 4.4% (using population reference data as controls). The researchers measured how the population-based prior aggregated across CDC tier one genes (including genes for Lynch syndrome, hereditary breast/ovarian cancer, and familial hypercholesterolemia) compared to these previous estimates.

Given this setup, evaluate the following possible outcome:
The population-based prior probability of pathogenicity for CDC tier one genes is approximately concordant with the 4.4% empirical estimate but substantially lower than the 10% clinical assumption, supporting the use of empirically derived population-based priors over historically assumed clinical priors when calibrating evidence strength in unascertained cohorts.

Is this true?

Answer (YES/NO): NO